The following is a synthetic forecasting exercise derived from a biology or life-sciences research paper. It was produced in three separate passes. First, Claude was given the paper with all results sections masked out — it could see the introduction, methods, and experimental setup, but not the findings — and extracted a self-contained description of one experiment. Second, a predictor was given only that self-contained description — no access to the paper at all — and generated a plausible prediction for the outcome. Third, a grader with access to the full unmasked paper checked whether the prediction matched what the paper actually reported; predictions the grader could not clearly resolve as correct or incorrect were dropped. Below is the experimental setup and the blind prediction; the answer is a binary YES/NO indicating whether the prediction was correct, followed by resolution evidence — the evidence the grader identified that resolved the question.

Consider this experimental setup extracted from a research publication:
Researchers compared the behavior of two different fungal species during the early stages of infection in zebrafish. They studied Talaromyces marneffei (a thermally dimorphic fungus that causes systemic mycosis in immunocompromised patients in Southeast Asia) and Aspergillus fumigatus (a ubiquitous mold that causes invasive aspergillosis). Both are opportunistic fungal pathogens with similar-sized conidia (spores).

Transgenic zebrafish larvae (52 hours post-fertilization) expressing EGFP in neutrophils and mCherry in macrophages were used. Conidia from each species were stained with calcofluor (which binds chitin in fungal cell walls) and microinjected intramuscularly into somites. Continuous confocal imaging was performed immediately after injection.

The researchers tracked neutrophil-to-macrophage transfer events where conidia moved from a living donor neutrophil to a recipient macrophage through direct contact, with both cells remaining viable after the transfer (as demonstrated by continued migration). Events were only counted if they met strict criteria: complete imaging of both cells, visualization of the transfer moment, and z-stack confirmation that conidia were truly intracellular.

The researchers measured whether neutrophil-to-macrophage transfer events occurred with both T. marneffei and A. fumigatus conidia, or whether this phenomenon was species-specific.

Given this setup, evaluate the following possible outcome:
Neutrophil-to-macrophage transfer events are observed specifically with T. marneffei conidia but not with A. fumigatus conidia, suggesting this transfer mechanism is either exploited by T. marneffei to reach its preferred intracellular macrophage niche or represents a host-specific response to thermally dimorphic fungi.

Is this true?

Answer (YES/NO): NO